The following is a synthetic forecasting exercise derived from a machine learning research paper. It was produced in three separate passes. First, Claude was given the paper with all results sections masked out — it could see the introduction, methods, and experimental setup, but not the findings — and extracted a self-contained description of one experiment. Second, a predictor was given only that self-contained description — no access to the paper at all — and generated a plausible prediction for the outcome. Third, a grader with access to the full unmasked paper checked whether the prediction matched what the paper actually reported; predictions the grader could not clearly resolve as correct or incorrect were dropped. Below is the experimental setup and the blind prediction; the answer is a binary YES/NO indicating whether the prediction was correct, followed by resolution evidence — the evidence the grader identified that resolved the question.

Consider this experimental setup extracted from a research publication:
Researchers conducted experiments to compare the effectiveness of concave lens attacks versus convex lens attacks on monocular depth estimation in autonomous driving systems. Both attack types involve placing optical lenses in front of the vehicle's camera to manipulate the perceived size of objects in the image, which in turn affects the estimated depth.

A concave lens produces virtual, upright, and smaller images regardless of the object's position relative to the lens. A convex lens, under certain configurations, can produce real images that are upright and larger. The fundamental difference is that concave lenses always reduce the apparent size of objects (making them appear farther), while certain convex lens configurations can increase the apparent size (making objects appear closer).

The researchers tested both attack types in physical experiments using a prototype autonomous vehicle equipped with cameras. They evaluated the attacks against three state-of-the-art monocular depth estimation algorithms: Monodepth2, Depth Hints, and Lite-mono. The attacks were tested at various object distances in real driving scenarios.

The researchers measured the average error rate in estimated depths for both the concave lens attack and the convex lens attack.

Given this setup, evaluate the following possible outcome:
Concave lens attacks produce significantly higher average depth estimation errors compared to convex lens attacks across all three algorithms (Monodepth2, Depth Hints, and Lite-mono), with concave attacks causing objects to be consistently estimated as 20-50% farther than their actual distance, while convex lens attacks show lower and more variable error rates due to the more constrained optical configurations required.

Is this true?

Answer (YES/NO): NO